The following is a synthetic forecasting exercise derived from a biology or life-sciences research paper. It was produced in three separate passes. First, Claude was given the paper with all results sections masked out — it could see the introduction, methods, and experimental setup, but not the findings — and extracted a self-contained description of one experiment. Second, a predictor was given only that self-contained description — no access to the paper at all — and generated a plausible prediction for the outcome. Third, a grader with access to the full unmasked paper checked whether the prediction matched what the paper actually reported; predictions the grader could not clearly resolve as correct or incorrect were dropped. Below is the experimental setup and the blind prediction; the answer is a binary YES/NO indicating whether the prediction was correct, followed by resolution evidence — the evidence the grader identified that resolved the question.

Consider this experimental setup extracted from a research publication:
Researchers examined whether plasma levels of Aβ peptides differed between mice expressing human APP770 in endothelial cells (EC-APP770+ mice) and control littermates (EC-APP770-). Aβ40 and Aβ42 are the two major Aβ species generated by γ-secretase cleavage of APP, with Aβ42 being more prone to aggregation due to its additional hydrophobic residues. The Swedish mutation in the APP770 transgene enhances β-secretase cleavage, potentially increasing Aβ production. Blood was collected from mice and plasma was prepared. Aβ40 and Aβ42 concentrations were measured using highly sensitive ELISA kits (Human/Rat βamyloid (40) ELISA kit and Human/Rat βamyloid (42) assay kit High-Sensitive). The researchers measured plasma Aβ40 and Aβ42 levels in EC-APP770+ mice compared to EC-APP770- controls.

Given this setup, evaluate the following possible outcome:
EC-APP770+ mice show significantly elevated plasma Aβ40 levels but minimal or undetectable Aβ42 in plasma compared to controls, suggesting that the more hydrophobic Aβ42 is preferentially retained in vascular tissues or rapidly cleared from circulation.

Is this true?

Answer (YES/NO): YES